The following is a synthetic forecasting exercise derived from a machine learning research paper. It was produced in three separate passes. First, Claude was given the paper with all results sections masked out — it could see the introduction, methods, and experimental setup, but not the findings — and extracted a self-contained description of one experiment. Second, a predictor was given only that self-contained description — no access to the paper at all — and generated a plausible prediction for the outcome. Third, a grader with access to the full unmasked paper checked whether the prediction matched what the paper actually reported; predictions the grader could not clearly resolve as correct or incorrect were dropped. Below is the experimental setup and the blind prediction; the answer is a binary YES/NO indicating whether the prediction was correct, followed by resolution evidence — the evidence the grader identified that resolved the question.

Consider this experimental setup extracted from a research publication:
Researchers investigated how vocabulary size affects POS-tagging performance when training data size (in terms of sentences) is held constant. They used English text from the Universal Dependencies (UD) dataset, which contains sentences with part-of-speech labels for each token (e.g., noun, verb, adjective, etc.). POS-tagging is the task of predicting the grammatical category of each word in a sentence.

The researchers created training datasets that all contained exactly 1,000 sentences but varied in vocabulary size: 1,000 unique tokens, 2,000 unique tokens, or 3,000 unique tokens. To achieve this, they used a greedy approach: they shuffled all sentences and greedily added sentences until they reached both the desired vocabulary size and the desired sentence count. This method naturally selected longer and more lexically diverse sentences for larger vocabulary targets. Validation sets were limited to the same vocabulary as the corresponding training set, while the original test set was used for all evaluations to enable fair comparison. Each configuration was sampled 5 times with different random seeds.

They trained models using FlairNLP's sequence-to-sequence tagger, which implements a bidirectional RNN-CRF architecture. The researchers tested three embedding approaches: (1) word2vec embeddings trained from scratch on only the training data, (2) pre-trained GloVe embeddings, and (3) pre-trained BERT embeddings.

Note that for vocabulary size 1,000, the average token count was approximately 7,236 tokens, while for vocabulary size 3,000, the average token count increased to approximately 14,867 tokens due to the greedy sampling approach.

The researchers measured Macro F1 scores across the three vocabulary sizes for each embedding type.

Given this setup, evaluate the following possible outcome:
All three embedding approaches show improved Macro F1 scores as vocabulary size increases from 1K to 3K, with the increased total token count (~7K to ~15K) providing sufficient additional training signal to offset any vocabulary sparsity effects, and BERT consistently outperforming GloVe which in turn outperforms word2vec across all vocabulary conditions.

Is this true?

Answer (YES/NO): YES